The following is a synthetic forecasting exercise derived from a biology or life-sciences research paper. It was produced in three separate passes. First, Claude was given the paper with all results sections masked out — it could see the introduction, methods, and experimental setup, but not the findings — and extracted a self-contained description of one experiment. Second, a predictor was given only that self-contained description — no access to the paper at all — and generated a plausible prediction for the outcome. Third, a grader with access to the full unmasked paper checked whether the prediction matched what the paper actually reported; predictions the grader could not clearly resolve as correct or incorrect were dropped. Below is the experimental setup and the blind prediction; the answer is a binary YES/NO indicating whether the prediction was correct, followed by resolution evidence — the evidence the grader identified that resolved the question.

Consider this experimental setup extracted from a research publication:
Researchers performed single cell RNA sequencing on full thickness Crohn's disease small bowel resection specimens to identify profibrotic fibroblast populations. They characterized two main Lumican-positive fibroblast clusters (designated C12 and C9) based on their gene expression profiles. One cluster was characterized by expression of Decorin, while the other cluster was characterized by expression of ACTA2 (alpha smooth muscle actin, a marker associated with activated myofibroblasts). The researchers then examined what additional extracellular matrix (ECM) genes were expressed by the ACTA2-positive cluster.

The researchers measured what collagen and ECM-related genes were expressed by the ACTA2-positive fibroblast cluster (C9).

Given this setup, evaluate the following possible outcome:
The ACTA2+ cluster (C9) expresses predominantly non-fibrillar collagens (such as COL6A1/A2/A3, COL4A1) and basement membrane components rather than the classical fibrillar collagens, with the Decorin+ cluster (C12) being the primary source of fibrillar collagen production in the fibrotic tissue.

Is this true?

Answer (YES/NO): YES